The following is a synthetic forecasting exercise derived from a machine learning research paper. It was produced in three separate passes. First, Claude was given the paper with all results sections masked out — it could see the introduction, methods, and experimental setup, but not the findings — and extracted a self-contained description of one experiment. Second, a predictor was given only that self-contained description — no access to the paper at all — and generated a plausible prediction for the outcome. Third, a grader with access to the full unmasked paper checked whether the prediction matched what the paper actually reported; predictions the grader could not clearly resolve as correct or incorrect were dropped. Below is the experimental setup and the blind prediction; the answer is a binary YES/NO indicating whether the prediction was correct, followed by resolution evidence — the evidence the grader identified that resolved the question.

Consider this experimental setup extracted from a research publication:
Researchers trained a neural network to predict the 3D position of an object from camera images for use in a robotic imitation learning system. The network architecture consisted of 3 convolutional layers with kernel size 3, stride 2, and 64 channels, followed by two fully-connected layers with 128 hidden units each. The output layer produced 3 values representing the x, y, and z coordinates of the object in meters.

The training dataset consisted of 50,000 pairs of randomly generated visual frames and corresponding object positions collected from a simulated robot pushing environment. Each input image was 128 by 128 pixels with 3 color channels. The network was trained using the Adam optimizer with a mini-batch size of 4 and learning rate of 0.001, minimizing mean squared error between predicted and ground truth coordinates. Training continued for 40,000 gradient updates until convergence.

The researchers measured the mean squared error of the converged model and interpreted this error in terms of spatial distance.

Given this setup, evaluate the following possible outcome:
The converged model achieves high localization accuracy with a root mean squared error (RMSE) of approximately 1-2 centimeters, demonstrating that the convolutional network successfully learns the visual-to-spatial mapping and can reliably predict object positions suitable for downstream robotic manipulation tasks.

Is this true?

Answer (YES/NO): NO